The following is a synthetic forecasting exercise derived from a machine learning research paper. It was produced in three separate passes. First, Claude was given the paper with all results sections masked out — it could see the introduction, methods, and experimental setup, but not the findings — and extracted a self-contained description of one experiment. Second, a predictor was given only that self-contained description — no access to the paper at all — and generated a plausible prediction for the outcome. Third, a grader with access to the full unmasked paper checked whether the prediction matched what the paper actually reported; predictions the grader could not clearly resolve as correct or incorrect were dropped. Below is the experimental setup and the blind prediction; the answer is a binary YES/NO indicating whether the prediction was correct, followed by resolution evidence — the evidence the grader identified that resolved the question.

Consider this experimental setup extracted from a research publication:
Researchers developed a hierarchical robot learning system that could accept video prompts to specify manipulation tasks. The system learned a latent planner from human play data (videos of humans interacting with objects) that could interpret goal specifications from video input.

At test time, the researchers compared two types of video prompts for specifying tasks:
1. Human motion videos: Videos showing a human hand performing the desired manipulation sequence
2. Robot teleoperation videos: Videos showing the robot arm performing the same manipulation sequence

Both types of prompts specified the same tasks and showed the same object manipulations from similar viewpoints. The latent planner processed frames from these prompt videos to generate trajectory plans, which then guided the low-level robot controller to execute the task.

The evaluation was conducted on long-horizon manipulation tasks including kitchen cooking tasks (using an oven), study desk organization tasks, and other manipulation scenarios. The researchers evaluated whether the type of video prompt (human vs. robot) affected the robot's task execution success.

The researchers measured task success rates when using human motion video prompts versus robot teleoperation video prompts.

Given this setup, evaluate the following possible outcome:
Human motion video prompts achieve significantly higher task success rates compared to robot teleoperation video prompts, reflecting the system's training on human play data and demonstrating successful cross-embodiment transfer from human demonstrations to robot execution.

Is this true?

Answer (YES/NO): NO